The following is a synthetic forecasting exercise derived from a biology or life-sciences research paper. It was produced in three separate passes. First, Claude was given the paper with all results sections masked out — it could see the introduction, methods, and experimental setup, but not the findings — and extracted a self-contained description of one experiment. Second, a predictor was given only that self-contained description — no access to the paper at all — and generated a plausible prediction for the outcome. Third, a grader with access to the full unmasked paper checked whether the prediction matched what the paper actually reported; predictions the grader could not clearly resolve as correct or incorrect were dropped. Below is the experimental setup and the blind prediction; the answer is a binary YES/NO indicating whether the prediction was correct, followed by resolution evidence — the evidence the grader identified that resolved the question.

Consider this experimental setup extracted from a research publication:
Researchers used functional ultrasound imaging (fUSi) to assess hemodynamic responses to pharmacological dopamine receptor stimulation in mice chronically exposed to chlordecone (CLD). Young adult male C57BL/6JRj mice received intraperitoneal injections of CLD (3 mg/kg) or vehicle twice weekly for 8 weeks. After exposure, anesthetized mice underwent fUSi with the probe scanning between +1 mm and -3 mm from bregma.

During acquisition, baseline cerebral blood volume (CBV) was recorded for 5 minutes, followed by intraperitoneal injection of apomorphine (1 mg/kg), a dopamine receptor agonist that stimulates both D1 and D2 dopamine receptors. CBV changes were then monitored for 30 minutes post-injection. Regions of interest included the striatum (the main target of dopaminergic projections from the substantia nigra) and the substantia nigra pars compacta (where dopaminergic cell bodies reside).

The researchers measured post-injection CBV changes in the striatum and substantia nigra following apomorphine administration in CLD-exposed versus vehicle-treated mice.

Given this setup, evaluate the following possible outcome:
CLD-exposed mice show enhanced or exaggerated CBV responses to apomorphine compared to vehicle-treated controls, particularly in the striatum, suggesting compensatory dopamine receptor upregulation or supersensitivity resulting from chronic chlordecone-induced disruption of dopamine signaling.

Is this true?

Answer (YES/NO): NO